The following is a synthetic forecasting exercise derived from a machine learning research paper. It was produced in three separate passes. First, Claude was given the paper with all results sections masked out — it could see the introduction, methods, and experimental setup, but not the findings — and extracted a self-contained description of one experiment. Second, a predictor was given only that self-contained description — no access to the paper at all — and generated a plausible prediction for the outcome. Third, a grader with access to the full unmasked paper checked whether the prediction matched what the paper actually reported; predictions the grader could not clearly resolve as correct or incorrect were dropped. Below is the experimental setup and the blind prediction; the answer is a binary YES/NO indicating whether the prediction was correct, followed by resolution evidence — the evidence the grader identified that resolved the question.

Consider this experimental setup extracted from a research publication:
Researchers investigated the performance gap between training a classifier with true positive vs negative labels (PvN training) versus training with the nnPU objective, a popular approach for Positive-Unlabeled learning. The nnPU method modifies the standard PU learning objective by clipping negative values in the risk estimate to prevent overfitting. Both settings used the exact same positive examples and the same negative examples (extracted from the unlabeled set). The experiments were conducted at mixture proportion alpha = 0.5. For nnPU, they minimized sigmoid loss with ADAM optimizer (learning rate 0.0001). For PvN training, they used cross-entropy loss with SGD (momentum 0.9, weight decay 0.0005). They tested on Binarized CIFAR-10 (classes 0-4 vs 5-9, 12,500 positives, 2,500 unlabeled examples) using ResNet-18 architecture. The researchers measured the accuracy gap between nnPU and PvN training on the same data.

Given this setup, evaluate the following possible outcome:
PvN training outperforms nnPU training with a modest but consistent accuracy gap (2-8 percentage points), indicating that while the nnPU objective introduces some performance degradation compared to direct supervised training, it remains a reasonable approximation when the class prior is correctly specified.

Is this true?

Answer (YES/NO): NO